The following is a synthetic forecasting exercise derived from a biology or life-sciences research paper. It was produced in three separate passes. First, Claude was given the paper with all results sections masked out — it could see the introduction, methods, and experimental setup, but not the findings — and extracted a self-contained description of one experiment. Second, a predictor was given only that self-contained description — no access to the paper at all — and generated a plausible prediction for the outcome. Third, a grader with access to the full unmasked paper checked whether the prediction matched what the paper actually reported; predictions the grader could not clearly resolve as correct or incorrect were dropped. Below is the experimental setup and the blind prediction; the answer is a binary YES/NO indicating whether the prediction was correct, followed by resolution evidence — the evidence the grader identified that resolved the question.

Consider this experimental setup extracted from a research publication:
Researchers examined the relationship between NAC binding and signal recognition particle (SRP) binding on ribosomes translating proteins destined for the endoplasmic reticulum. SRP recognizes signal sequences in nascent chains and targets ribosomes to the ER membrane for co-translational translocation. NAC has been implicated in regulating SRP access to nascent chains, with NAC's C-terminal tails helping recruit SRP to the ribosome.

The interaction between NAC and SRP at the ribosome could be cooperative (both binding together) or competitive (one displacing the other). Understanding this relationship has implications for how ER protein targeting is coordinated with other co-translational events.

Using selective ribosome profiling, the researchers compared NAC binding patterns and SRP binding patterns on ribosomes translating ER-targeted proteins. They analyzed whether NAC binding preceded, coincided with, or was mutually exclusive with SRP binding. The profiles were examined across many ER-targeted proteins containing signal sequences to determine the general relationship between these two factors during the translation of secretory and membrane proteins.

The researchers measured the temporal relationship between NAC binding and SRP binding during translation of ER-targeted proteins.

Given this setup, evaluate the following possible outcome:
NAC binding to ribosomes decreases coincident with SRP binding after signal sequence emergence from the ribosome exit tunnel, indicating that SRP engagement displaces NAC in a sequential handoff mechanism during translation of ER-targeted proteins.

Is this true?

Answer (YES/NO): NO